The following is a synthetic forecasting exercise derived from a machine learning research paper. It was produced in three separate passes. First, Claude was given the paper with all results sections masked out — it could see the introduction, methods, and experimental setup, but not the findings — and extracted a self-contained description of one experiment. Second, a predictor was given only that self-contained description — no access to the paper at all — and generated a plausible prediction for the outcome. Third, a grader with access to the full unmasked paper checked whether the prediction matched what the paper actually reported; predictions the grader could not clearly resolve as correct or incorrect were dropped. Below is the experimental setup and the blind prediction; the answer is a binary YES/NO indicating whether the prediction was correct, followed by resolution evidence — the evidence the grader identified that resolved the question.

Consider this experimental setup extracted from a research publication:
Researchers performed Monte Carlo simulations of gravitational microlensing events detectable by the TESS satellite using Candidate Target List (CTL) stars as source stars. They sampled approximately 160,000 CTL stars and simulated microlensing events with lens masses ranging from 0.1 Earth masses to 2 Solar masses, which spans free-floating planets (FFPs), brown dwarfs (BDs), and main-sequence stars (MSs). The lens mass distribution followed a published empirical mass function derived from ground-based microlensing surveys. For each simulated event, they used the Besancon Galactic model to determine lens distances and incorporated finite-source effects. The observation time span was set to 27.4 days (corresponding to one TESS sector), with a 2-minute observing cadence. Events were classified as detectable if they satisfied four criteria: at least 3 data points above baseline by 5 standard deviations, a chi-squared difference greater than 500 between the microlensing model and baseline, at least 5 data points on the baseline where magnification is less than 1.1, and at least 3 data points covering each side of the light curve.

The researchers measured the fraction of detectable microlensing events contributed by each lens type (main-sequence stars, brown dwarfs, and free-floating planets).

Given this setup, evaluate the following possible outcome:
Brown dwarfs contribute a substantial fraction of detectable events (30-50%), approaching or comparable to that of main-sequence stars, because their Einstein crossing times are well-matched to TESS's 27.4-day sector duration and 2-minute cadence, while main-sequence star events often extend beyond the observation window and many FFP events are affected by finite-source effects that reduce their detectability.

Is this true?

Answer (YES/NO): NO